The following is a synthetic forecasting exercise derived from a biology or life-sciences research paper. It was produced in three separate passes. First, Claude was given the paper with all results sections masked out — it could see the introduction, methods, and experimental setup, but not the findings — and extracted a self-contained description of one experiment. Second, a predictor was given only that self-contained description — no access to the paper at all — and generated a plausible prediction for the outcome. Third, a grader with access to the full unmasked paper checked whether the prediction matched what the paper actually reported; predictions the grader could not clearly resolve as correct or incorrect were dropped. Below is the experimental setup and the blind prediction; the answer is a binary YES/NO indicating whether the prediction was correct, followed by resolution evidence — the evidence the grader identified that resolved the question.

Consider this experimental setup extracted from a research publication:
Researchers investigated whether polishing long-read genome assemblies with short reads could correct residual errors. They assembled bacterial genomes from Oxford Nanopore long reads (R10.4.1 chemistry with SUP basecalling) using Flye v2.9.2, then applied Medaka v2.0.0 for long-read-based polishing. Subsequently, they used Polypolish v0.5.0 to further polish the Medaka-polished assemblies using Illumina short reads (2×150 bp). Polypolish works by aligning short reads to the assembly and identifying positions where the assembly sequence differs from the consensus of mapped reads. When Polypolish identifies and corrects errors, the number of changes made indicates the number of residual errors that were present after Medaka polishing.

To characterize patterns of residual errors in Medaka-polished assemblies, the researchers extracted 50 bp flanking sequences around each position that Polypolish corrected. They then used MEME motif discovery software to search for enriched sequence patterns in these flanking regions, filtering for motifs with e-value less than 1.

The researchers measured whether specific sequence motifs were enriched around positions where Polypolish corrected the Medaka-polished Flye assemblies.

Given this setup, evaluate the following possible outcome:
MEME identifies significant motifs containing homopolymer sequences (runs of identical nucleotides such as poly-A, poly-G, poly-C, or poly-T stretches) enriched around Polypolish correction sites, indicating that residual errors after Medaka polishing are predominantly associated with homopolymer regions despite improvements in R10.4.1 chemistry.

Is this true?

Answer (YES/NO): NO